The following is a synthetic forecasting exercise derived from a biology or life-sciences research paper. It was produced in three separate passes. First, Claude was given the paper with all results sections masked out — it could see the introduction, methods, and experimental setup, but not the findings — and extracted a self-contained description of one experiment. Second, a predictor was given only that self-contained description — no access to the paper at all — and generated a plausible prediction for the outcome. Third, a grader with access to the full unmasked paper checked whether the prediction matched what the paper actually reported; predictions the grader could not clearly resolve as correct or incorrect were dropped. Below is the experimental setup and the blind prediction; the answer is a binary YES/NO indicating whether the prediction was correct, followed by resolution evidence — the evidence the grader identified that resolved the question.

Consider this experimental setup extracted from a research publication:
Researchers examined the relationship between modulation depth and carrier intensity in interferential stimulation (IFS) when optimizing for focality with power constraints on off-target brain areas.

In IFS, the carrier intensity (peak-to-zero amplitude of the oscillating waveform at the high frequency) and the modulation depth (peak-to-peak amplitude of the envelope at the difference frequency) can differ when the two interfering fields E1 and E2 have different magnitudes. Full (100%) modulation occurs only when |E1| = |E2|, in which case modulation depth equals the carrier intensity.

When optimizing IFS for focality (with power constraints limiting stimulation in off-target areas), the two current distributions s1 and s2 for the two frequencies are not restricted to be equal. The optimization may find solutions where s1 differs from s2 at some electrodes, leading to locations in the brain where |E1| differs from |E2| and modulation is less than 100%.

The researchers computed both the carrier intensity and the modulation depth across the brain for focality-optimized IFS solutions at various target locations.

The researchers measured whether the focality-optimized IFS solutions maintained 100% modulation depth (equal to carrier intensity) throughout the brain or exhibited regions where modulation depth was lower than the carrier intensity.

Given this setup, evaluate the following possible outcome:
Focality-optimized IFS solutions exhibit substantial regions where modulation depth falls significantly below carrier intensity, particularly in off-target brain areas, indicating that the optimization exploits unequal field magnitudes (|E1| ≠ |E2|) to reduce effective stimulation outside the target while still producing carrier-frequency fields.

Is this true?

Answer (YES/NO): YES